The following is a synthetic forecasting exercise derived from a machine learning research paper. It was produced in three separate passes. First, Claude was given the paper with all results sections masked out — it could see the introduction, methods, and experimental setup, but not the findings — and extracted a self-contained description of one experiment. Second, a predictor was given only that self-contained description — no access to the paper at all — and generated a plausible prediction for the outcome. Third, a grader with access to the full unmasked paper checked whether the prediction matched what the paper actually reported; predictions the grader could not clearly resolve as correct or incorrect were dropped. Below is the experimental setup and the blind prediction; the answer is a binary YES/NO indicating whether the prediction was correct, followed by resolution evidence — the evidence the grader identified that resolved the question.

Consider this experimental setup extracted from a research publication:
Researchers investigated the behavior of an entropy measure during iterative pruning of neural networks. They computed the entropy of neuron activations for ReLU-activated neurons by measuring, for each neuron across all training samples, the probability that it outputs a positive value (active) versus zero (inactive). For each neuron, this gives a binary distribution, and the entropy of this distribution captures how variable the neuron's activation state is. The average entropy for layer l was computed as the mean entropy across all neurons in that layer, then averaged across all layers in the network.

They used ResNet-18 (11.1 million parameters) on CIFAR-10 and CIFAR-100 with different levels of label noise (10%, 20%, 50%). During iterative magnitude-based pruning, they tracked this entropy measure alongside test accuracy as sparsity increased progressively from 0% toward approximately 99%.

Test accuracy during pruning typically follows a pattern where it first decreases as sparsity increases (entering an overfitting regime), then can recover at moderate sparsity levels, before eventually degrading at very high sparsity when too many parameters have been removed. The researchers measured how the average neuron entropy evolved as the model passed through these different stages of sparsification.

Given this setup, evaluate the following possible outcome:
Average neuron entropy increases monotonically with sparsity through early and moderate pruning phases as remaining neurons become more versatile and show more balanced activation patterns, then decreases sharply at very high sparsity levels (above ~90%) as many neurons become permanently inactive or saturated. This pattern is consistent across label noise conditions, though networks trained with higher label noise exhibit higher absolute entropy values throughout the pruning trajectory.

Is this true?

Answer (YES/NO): NO